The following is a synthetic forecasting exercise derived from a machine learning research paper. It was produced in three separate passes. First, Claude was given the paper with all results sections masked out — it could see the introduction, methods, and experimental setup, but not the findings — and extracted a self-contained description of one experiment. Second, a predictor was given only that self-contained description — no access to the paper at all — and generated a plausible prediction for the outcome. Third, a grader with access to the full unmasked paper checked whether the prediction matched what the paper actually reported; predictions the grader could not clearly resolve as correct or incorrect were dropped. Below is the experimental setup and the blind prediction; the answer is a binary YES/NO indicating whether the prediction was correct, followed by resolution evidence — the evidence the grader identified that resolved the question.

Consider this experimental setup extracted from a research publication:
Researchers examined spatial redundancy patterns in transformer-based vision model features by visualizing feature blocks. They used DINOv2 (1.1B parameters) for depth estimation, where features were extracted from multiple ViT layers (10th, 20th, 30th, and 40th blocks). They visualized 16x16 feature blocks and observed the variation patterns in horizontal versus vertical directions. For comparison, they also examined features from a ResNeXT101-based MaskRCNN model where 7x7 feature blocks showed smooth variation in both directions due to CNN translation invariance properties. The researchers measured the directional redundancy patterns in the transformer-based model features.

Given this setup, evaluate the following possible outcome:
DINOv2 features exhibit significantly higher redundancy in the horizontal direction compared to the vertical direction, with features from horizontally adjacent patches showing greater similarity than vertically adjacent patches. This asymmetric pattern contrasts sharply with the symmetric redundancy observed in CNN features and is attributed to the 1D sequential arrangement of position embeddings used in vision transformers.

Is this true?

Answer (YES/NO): NO